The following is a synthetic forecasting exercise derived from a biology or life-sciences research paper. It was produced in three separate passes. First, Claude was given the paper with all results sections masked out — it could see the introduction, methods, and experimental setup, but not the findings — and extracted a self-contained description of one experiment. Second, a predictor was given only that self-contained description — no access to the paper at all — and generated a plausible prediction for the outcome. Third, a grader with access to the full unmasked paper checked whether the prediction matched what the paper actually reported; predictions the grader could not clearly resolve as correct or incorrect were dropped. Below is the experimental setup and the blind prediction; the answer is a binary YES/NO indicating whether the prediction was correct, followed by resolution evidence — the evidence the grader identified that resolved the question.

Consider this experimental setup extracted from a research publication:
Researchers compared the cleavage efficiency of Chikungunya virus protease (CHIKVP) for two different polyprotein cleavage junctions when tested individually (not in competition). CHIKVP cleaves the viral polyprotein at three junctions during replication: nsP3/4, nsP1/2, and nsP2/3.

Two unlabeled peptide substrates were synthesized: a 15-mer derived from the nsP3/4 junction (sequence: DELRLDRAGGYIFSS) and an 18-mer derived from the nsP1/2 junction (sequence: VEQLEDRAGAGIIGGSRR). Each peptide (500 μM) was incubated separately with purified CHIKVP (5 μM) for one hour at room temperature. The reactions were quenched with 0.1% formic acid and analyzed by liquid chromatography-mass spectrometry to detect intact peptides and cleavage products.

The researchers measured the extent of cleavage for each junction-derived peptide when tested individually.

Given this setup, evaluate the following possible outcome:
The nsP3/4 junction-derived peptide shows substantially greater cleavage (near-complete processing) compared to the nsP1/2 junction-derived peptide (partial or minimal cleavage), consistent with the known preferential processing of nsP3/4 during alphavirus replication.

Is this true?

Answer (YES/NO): NO